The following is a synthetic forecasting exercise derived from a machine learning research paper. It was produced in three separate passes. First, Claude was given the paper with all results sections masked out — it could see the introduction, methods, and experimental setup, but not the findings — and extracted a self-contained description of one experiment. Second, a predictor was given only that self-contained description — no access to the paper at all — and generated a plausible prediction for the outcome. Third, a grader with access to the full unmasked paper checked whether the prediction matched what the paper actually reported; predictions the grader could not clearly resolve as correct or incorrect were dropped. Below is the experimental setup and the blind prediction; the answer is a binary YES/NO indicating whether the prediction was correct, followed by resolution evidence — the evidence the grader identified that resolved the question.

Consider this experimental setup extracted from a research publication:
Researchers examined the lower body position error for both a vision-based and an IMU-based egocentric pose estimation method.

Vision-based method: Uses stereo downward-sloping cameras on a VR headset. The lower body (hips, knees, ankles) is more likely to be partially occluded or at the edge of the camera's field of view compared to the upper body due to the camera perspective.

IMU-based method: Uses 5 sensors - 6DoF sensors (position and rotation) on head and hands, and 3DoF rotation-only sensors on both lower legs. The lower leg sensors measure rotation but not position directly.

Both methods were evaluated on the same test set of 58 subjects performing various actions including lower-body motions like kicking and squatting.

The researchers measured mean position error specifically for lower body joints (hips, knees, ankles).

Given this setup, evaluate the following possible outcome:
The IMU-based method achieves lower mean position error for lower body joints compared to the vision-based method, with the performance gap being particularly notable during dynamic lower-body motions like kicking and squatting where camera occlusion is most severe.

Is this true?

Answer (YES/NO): NO